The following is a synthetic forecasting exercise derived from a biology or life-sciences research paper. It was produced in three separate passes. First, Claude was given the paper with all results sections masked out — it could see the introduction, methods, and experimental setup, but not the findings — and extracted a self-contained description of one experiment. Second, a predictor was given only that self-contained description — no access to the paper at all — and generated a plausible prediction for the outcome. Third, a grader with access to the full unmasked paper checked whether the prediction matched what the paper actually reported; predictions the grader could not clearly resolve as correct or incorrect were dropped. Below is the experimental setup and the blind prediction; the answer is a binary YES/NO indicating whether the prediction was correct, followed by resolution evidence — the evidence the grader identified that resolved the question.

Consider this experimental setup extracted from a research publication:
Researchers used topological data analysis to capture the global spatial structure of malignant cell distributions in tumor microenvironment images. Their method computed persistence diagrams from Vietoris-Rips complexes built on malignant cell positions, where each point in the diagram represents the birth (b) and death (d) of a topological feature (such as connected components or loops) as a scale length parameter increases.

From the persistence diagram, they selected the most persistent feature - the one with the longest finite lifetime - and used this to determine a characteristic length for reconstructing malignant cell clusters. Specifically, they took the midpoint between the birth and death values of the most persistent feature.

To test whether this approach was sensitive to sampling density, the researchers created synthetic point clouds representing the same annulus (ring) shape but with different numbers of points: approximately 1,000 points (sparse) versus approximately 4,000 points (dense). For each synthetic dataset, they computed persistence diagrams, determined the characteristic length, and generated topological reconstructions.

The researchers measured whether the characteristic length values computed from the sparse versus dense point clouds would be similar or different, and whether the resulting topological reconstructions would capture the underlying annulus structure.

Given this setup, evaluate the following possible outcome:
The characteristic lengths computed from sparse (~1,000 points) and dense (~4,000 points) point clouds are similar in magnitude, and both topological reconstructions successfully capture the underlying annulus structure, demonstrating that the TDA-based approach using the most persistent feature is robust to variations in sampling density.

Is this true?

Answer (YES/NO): YES